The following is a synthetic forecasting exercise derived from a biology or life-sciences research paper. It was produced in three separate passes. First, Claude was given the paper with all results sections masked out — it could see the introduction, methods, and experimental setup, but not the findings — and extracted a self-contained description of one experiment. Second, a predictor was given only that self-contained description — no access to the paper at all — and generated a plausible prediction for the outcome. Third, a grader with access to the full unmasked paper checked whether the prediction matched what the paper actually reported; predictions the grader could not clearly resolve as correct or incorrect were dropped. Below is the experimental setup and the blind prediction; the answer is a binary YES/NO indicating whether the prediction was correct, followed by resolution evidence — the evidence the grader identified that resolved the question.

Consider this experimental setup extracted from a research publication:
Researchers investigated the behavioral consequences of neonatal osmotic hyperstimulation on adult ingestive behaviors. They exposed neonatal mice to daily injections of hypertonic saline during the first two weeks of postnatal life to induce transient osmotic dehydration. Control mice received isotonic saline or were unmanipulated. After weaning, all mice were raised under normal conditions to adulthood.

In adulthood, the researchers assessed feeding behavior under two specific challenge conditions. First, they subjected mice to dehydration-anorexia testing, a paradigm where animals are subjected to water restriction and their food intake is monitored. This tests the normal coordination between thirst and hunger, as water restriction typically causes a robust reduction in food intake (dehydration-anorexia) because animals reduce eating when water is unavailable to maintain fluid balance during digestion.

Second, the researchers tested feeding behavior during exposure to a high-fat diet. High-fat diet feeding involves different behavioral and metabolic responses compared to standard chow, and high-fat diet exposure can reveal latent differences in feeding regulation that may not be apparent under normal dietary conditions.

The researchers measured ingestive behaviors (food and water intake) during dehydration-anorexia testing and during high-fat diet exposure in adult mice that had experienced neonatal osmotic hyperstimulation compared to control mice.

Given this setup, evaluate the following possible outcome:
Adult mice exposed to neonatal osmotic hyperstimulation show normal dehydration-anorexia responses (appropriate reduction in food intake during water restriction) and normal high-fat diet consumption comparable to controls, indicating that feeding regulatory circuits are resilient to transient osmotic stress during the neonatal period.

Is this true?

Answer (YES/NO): NO